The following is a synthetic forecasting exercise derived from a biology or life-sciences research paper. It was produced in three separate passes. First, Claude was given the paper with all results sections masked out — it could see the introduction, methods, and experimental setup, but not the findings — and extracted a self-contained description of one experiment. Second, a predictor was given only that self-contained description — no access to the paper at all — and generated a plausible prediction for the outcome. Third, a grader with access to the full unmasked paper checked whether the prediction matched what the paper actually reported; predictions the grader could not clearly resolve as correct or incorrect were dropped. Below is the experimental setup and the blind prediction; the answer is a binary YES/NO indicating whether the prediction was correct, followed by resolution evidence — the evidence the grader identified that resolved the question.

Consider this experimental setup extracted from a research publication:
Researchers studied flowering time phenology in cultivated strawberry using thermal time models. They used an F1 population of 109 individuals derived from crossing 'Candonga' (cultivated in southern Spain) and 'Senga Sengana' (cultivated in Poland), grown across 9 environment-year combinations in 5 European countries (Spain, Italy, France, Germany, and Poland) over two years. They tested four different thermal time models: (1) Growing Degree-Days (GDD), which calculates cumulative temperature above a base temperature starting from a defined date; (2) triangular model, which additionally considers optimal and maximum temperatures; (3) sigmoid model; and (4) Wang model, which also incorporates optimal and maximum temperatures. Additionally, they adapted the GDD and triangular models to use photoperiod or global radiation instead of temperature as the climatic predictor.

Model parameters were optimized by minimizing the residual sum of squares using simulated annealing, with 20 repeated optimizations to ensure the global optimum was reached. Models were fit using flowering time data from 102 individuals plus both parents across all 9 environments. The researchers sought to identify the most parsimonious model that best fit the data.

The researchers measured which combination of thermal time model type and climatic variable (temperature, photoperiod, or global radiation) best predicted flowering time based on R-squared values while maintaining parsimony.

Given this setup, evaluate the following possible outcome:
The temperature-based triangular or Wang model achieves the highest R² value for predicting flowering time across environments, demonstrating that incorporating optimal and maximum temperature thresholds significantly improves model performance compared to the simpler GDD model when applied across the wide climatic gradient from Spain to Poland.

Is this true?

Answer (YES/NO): NO